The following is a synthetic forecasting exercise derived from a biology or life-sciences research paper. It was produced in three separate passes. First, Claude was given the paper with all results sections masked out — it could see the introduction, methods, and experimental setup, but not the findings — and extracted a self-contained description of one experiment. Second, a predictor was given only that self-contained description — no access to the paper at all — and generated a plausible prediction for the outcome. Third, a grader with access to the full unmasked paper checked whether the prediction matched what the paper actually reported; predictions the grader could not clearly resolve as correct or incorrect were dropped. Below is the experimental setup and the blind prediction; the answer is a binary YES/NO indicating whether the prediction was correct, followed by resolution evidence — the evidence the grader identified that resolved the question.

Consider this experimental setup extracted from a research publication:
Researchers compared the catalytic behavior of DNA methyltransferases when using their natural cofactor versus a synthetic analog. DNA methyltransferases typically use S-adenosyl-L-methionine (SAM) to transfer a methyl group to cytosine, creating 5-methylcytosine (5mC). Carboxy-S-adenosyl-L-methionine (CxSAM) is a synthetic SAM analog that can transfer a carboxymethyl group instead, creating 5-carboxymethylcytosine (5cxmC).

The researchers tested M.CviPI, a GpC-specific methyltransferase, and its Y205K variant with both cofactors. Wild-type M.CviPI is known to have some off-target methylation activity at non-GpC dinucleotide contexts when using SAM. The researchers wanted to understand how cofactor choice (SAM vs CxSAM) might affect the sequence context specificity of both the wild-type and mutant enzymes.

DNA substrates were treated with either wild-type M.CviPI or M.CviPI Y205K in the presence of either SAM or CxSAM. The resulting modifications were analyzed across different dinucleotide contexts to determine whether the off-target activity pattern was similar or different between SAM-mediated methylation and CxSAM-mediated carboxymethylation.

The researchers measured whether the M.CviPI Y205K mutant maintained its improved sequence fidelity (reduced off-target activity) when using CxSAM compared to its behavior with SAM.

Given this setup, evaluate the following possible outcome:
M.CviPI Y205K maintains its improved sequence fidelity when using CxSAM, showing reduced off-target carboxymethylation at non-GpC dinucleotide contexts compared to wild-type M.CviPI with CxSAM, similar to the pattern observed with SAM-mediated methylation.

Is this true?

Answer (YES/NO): YES